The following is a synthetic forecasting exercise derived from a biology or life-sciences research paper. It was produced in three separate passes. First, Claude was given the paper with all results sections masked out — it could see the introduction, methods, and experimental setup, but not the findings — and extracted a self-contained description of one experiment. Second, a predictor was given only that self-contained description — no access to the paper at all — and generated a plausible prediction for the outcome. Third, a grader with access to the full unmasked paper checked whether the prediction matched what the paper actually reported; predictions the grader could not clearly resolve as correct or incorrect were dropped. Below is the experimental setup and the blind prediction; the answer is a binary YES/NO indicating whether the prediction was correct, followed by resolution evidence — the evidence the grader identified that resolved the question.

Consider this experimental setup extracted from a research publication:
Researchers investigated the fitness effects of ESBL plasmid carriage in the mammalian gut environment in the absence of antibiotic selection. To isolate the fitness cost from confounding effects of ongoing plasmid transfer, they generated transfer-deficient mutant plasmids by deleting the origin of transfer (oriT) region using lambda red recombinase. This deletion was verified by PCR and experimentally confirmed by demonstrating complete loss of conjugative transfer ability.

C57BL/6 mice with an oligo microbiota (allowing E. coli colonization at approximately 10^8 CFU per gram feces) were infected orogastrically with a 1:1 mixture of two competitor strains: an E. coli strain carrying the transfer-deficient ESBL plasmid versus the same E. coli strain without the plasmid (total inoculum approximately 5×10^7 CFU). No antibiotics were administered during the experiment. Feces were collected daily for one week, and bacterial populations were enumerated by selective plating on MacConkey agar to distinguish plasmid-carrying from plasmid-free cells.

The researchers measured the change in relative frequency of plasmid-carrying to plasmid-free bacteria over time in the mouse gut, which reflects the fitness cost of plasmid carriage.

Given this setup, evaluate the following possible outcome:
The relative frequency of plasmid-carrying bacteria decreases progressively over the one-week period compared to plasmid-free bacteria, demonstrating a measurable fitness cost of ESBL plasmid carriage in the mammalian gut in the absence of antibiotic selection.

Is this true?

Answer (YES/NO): NO